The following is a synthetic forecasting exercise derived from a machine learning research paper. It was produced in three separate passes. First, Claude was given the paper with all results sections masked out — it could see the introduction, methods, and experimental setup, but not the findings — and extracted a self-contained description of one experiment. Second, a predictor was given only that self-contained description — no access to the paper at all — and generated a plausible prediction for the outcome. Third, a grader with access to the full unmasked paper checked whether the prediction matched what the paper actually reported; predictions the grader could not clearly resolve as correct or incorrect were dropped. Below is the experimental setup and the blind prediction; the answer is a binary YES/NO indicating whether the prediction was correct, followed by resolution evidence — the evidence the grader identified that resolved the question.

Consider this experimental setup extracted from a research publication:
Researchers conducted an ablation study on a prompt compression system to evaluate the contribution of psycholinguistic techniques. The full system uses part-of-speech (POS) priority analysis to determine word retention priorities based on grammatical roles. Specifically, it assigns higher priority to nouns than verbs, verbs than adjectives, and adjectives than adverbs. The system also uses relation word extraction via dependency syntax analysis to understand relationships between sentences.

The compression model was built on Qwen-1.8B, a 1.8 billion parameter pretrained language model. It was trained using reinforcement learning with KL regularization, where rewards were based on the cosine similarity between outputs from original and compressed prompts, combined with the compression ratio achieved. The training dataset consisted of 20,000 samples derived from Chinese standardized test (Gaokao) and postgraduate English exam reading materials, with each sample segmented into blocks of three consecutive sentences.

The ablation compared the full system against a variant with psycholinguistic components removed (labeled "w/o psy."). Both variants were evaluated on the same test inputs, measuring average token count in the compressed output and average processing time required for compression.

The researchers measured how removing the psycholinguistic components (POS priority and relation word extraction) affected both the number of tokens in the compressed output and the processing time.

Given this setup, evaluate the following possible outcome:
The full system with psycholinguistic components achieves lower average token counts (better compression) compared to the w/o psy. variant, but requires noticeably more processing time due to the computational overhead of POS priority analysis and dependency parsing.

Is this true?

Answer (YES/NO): NO